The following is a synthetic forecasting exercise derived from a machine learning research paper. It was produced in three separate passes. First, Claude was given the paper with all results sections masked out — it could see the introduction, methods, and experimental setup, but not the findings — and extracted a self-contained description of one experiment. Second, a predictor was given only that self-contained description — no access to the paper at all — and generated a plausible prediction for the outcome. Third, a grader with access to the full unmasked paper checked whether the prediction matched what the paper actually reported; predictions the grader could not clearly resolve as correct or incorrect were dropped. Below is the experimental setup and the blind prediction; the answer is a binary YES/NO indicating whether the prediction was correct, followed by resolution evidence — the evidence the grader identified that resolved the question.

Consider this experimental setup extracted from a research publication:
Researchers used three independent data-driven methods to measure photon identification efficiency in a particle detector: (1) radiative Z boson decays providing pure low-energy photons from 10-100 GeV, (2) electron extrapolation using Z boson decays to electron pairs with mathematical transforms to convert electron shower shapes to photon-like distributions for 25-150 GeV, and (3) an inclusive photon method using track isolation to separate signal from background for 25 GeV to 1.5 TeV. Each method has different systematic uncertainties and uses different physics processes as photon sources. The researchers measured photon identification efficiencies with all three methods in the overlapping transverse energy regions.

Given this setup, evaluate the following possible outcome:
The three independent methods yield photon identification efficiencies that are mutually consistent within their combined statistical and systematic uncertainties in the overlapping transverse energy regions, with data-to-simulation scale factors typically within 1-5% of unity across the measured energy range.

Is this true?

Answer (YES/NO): YES